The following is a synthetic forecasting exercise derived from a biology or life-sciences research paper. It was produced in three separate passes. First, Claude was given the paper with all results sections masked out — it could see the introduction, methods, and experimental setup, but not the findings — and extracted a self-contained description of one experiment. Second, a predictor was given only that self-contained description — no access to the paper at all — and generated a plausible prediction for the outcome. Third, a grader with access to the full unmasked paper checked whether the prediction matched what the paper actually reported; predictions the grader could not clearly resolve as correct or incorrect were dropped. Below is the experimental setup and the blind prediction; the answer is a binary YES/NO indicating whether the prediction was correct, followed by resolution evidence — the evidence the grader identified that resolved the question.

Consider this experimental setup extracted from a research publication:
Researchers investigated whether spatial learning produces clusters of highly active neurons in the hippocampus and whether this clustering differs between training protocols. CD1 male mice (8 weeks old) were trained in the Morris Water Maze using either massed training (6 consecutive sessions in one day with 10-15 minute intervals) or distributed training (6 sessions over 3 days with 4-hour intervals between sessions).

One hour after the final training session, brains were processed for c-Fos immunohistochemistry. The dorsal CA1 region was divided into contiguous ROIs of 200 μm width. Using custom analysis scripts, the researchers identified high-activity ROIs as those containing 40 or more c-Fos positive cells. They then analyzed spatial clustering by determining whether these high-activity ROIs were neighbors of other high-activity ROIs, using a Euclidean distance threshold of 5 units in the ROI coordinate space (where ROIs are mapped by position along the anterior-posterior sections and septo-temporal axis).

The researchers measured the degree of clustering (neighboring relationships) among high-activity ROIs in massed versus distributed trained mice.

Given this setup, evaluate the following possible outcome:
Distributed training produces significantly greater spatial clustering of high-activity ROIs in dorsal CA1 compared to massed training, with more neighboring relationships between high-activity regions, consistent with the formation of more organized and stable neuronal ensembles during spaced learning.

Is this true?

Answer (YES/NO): NO